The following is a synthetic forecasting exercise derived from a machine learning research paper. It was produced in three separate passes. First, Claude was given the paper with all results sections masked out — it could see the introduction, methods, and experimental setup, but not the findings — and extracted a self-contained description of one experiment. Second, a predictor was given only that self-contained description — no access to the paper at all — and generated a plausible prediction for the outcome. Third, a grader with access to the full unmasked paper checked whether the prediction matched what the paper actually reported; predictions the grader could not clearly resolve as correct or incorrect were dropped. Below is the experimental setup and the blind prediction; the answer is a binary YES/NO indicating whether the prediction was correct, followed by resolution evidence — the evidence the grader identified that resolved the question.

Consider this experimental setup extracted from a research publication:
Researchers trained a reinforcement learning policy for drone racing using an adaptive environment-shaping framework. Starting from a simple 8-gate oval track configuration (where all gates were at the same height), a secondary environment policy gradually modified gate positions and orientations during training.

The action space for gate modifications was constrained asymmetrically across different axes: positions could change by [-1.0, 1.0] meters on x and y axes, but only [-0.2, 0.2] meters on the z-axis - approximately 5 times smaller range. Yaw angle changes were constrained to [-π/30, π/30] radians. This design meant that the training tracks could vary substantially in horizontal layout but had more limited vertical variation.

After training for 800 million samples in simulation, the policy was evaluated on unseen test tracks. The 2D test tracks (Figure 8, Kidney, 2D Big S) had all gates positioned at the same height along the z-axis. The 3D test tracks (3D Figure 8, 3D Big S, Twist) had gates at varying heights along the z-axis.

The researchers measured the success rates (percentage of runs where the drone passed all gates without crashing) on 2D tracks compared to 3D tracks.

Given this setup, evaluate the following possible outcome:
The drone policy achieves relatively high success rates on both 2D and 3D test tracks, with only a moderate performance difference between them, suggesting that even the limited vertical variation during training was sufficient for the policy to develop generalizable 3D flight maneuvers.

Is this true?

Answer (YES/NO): NO